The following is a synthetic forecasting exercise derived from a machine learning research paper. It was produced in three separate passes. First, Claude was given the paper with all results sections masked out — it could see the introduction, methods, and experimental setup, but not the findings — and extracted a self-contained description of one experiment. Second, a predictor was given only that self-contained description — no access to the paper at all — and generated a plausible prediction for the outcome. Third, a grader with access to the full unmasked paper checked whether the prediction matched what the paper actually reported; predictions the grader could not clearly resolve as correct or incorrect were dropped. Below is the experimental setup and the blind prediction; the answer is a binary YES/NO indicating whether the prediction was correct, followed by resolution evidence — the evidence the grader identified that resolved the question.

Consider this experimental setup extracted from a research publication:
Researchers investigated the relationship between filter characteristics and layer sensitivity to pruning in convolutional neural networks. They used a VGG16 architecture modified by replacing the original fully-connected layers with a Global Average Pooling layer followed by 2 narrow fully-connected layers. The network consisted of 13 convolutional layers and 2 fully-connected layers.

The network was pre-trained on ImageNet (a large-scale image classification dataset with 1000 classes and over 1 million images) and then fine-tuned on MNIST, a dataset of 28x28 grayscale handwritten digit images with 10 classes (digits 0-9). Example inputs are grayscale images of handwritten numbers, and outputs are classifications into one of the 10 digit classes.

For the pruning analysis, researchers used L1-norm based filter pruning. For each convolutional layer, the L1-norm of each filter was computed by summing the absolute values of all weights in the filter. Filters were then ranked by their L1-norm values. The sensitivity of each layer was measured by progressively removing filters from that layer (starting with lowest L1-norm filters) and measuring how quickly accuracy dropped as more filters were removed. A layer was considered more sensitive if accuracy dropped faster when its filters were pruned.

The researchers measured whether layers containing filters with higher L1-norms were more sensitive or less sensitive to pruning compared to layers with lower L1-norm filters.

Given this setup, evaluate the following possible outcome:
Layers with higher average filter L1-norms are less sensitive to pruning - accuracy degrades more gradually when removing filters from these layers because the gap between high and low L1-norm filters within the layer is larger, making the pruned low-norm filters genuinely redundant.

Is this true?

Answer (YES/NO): NO